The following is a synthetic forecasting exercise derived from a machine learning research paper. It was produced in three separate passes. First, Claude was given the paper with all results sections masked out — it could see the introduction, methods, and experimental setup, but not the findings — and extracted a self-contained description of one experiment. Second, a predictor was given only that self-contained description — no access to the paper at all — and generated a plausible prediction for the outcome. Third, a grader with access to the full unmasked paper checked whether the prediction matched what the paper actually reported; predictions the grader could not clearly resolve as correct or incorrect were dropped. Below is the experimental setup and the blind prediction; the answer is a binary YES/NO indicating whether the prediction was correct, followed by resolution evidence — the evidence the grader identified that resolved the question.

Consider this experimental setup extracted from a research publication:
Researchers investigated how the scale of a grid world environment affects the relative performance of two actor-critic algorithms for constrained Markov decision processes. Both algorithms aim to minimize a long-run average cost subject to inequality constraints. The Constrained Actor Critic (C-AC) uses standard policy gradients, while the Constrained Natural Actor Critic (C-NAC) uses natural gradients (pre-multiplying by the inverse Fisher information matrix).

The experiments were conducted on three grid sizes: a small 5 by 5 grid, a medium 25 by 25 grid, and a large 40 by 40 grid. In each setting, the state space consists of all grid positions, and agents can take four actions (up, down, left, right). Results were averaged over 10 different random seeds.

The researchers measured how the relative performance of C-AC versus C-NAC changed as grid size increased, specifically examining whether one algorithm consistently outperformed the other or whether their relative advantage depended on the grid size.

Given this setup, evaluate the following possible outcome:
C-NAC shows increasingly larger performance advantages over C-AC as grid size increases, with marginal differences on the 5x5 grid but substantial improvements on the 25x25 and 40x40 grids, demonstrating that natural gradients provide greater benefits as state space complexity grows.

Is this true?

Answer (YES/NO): NO